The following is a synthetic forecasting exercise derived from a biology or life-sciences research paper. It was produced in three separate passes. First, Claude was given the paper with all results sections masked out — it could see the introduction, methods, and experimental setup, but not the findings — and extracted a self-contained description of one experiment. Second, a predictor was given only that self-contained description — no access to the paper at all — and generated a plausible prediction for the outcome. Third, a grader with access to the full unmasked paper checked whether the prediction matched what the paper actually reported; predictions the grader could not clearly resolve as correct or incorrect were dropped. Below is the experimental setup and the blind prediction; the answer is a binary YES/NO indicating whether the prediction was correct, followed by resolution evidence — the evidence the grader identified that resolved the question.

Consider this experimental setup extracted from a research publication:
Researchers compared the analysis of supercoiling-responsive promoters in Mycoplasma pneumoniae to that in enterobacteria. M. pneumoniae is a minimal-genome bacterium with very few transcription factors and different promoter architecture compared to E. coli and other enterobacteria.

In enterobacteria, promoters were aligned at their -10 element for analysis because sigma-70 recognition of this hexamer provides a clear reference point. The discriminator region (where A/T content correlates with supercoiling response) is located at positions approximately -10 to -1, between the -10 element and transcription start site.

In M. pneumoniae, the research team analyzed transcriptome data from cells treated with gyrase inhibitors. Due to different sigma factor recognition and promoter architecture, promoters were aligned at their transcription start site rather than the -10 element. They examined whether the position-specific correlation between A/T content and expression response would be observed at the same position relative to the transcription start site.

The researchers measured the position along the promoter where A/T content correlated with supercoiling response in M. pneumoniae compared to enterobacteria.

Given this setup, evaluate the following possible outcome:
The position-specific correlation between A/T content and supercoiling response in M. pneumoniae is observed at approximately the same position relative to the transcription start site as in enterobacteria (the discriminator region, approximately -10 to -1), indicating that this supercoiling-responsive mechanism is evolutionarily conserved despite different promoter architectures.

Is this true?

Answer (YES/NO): NO